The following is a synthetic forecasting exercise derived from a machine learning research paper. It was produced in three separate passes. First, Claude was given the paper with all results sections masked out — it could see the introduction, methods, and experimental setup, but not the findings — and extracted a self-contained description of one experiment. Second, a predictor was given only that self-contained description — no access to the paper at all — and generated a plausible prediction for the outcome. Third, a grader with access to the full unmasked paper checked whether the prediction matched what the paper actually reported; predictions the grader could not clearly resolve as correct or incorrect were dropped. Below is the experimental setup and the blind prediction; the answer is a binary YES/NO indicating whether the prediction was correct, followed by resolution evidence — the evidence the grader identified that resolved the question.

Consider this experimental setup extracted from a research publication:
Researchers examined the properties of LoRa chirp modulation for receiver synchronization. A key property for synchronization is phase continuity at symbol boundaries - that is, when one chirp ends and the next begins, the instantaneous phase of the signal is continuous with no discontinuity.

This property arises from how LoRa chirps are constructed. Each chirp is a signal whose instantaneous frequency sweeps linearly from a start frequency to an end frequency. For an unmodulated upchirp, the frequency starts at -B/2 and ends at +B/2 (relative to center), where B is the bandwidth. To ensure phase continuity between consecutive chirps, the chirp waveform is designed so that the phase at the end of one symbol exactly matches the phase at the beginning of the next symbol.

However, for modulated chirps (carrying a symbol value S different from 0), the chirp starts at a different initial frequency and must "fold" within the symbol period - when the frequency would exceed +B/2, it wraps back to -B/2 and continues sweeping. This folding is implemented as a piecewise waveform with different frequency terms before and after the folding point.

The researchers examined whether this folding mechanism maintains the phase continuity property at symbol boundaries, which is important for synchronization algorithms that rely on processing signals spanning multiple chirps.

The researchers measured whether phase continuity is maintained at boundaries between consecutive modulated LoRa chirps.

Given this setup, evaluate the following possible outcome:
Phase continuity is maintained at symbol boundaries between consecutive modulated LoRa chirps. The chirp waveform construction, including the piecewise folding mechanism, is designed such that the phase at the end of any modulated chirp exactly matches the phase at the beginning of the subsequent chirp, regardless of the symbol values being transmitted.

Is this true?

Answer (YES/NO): YES